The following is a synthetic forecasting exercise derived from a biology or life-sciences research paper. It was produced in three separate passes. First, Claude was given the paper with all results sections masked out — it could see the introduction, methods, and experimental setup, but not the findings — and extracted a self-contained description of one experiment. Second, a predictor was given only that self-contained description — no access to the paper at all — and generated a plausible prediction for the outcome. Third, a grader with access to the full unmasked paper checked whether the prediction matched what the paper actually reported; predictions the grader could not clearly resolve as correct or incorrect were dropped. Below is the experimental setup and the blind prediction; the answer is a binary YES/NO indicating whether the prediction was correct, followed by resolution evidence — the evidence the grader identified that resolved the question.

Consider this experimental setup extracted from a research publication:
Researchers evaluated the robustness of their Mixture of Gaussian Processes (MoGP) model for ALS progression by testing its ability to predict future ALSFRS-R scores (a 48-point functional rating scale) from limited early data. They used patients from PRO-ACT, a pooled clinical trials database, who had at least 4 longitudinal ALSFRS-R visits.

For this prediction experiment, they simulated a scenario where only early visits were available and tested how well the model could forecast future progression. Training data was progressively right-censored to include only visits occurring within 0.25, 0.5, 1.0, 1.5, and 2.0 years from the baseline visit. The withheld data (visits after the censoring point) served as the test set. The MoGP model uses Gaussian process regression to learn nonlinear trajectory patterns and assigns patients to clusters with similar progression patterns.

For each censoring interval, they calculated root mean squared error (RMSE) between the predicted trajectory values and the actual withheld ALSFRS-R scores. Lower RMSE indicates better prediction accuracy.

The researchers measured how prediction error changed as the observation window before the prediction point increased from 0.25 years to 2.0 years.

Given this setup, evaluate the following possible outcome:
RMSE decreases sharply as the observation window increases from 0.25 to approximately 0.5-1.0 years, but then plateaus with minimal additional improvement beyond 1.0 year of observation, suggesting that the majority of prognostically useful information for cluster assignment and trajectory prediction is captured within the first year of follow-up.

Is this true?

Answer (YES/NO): NO